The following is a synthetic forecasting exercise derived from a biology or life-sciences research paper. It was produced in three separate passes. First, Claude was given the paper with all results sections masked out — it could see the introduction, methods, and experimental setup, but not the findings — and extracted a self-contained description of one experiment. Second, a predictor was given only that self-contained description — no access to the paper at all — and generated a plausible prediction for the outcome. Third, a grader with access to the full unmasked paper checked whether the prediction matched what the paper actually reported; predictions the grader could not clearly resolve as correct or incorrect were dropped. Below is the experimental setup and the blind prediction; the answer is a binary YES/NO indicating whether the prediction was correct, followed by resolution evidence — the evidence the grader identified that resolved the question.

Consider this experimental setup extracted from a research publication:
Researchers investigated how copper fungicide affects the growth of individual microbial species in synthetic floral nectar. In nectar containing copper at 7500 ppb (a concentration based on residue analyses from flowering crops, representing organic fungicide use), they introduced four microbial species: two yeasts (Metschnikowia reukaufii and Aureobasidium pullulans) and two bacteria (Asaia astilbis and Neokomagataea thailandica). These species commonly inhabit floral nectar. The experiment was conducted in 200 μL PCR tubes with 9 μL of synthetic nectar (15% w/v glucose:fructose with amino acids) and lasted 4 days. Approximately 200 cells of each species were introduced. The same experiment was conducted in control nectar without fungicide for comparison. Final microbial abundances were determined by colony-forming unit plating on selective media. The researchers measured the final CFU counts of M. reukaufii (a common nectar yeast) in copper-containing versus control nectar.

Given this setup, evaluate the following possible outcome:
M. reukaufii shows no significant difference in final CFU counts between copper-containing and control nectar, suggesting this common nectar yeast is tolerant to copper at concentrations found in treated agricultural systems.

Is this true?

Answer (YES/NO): NO